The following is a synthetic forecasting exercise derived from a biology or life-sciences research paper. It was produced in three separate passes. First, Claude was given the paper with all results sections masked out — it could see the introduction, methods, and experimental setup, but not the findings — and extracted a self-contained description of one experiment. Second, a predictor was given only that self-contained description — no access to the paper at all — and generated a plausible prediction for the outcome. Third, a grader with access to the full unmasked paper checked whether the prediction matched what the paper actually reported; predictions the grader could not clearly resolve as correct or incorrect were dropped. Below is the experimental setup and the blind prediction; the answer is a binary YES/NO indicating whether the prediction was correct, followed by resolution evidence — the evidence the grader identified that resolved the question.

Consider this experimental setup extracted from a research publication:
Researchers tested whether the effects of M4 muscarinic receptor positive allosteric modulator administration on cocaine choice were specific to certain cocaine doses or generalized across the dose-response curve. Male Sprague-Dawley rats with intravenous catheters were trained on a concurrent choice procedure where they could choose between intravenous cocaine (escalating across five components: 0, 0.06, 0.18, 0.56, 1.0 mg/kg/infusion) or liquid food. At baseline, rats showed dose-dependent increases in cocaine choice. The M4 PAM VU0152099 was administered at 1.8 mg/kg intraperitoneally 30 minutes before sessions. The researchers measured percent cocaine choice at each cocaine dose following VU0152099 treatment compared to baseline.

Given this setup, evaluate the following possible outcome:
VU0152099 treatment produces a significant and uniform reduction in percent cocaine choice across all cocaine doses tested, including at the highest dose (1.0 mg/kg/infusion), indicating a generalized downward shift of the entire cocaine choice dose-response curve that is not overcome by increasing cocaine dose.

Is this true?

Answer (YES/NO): NO